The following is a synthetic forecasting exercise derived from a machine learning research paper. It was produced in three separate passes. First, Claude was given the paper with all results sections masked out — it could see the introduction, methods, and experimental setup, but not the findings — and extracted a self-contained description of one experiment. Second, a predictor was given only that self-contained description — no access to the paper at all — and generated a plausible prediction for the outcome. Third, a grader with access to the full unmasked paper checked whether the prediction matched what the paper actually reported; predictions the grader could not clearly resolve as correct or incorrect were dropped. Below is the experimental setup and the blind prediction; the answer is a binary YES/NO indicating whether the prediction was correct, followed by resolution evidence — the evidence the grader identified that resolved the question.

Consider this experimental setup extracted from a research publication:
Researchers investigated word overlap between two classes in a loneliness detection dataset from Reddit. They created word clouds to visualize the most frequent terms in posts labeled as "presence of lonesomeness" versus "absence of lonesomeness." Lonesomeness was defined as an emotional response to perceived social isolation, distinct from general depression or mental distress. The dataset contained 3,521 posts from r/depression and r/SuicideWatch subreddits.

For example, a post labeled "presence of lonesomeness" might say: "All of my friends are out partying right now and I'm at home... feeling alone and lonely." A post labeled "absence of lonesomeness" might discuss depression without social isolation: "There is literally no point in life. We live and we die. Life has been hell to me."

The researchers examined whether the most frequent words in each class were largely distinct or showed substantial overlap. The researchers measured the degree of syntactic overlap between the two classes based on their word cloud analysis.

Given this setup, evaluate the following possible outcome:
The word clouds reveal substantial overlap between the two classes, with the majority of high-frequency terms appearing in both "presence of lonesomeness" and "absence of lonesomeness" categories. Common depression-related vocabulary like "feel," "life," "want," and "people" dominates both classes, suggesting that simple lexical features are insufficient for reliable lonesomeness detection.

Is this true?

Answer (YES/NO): YES